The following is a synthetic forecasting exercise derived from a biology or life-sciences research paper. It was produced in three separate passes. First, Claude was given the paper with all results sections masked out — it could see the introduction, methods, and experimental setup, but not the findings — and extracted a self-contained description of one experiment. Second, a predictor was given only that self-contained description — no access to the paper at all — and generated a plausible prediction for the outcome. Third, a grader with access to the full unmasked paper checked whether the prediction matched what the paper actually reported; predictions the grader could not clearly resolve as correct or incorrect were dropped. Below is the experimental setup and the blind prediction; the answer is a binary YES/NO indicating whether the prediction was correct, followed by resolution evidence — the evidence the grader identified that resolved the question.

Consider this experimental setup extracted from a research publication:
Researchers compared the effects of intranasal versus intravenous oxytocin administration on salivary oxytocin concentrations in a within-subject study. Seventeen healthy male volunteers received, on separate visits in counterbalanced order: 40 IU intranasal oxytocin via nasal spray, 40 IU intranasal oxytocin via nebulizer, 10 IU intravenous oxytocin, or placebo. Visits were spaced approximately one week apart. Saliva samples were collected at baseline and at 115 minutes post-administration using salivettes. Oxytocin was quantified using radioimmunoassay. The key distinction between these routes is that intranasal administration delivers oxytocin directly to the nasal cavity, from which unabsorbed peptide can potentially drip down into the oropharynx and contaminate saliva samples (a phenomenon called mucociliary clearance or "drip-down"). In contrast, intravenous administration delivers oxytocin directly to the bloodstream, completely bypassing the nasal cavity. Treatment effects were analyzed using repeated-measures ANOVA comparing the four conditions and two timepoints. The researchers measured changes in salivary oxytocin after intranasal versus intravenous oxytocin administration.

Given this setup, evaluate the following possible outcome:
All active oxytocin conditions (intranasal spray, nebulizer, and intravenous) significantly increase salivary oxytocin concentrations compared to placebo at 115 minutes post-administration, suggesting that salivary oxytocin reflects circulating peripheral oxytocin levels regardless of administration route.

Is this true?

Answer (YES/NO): NO